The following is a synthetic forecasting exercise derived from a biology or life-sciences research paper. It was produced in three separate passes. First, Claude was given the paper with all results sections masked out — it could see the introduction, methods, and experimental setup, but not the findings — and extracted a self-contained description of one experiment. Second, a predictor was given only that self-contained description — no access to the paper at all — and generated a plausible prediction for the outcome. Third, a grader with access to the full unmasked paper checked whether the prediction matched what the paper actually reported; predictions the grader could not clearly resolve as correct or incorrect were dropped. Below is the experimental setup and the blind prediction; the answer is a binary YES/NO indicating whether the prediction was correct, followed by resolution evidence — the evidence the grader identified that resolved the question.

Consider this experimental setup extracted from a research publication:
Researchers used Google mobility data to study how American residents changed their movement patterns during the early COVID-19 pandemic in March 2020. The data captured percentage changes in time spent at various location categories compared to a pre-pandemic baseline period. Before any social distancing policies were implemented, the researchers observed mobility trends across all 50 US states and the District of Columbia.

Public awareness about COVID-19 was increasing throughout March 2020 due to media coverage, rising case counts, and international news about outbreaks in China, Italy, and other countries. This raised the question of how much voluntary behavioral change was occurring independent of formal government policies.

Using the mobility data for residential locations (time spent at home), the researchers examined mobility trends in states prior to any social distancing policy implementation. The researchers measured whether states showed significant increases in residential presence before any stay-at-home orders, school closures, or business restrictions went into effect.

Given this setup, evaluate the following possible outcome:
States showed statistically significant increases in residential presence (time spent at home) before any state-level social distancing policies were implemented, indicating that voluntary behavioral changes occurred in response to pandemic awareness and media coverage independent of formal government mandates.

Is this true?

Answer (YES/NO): YES